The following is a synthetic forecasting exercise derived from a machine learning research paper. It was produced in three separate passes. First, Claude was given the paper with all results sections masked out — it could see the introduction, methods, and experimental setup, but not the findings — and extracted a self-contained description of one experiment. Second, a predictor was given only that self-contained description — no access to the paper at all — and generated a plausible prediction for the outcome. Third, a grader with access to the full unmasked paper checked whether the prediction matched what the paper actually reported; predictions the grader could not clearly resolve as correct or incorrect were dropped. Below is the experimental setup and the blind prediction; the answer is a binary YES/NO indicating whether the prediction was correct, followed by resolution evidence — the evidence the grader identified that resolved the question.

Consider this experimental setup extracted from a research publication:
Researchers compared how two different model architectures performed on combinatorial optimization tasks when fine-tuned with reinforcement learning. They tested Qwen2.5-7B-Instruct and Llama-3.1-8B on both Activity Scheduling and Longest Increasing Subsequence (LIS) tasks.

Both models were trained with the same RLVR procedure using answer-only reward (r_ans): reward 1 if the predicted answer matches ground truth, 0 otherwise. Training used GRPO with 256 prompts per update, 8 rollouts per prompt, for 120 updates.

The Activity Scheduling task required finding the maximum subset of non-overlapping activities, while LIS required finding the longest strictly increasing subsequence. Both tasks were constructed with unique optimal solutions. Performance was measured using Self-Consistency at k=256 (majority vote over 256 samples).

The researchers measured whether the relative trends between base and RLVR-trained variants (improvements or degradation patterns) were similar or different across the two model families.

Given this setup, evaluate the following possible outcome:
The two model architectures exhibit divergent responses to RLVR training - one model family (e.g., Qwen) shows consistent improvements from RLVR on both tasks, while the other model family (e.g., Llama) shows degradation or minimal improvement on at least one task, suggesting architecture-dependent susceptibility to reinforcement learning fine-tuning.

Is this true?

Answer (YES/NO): NO